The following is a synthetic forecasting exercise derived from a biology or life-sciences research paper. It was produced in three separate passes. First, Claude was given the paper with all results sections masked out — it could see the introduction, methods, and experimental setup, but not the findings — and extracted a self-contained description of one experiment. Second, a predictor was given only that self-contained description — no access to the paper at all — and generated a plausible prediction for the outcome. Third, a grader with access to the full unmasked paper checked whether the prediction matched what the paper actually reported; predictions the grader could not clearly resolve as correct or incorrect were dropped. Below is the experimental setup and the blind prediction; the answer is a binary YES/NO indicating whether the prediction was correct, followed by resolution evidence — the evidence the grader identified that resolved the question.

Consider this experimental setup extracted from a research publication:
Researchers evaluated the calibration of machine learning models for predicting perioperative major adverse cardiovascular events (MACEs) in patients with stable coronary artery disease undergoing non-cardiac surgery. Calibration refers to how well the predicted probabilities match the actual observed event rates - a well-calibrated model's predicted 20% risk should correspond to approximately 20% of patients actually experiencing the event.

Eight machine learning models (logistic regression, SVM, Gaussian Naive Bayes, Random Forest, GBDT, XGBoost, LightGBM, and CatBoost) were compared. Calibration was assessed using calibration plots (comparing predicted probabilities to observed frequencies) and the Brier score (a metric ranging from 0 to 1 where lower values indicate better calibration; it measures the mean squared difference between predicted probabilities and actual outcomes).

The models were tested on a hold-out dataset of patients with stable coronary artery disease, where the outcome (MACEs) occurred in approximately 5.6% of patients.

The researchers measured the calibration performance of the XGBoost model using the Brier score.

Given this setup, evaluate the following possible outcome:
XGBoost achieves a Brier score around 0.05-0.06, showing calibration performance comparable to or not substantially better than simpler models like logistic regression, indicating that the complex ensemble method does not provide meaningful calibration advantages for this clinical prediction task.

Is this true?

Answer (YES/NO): NO